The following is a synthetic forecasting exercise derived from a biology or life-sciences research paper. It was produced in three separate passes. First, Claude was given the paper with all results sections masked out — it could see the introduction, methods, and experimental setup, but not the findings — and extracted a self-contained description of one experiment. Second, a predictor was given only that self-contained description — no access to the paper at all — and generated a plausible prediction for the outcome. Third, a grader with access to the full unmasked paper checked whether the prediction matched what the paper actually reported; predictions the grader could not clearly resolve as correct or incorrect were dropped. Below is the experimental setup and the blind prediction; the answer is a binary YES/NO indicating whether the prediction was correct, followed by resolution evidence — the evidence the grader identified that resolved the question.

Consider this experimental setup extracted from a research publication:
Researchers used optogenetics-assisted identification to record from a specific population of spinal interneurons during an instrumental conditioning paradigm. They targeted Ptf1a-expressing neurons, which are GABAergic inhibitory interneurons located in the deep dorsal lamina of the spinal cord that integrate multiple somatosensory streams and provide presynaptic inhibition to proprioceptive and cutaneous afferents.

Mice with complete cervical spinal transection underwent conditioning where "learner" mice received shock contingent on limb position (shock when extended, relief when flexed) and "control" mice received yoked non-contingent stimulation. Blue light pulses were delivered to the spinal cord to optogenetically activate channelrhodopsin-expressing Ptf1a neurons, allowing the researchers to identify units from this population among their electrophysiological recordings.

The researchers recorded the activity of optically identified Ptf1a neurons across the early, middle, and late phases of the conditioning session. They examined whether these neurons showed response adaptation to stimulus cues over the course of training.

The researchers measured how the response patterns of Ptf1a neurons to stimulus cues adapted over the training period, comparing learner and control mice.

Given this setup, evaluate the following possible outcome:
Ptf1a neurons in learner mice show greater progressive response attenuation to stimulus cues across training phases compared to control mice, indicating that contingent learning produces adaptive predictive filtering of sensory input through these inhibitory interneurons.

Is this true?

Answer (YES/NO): NO